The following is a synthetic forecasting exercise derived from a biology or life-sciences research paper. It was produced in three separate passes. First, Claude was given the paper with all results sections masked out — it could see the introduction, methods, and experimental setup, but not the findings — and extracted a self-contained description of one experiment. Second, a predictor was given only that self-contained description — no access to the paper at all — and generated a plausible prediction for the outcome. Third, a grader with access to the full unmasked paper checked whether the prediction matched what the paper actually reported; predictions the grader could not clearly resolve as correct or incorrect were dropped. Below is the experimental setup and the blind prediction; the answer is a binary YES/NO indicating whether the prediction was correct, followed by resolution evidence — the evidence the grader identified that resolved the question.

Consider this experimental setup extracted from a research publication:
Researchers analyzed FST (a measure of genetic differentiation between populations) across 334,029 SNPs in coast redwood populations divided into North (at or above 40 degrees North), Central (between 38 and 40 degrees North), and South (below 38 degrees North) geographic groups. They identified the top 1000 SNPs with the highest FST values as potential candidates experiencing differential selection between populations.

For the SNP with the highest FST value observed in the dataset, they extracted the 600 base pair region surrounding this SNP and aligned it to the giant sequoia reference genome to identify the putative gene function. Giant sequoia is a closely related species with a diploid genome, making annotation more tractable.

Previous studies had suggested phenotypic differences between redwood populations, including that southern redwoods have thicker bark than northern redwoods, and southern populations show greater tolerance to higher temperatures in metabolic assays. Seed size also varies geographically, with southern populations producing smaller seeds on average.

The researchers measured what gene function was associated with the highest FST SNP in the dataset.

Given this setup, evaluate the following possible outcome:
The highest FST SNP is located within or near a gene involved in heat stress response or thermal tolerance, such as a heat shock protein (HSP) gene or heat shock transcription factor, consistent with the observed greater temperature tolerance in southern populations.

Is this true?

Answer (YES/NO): NO